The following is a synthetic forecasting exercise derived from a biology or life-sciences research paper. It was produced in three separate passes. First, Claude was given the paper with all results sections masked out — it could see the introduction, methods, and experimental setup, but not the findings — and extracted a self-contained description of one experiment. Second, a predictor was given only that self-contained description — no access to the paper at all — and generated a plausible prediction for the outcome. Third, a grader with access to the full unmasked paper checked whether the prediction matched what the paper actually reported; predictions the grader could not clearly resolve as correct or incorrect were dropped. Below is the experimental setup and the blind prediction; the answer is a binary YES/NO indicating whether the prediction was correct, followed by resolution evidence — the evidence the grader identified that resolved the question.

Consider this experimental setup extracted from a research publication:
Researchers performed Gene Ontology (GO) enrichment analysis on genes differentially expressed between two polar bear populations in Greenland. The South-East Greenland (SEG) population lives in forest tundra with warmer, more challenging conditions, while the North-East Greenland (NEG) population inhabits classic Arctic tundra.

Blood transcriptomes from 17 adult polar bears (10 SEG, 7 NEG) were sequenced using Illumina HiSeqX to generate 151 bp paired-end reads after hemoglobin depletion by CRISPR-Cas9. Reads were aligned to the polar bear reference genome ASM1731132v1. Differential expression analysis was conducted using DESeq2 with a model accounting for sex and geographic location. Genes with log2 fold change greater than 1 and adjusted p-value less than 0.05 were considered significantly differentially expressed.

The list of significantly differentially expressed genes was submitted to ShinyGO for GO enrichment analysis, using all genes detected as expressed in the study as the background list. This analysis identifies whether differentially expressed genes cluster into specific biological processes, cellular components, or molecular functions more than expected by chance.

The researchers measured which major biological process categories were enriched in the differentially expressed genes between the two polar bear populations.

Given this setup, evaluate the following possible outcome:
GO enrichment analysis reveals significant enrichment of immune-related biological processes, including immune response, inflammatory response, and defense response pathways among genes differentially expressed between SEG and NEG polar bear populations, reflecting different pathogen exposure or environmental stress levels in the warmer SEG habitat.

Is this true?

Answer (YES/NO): NO